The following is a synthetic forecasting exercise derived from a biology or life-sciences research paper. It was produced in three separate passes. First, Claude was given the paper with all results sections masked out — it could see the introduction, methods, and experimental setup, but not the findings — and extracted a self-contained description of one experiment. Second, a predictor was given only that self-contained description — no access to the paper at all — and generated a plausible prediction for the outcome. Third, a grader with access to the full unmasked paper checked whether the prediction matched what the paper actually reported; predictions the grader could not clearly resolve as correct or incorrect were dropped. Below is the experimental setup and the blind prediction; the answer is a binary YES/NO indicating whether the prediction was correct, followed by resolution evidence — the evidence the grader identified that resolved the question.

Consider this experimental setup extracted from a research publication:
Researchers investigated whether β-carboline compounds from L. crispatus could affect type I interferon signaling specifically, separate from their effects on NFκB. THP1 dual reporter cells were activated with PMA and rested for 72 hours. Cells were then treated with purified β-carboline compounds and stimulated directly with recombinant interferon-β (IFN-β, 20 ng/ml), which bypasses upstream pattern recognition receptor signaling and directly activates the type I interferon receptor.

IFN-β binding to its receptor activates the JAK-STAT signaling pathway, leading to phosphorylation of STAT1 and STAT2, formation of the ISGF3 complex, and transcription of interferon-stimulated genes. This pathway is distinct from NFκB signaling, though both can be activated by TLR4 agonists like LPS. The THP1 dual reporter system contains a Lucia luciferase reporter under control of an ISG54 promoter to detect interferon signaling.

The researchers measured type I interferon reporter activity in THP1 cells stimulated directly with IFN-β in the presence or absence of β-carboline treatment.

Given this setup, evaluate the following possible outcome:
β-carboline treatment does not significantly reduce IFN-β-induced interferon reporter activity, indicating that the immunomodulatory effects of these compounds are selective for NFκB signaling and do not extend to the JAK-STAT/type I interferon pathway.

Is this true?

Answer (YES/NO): NO